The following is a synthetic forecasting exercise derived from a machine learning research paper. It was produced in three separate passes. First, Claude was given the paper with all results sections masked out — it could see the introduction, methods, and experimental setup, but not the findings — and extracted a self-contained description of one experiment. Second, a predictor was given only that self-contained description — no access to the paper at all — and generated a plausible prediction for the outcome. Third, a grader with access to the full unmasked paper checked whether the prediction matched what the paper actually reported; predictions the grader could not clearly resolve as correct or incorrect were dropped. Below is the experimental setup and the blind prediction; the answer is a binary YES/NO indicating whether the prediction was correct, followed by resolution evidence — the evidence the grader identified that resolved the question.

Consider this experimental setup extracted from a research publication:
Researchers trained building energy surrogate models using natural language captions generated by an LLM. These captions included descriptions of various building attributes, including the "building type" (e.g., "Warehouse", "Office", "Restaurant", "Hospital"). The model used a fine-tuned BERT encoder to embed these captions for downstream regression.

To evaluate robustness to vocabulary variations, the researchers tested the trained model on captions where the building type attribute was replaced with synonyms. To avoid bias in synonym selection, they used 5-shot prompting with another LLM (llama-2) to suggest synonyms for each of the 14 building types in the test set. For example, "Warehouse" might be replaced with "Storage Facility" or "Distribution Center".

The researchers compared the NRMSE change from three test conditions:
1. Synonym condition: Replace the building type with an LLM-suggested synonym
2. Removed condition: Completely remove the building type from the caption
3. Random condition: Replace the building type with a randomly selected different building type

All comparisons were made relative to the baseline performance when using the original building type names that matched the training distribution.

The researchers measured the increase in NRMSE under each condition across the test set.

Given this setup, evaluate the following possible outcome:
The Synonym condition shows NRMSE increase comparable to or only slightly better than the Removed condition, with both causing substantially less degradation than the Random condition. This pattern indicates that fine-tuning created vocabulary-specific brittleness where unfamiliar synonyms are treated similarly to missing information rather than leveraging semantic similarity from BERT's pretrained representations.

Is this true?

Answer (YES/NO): NO